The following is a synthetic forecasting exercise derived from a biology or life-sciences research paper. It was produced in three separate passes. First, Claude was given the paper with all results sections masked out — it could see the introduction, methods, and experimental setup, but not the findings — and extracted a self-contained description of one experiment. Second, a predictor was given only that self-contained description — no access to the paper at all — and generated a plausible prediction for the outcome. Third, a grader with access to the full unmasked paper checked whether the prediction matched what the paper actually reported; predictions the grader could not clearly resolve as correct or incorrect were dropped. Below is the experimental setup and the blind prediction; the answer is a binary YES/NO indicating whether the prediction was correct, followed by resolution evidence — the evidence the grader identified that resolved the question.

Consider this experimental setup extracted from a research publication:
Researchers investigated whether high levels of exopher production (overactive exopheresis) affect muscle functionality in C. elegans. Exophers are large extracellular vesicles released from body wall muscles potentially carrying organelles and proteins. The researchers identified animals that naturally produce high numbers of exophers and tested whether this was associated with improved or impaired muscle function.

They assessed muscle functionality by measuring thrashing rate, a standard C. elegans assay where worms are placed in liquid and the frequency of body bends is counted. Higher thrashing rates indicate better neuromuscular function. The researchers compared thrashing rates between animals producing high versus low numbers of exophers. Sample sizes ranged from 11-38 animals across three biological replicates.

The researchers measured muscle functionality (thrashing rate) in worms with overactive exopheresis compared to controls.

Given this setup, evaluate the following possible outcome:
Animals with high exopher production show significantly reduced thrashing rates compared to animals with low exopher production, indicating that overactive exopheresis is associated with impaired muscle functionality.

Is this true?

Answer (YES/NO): NO